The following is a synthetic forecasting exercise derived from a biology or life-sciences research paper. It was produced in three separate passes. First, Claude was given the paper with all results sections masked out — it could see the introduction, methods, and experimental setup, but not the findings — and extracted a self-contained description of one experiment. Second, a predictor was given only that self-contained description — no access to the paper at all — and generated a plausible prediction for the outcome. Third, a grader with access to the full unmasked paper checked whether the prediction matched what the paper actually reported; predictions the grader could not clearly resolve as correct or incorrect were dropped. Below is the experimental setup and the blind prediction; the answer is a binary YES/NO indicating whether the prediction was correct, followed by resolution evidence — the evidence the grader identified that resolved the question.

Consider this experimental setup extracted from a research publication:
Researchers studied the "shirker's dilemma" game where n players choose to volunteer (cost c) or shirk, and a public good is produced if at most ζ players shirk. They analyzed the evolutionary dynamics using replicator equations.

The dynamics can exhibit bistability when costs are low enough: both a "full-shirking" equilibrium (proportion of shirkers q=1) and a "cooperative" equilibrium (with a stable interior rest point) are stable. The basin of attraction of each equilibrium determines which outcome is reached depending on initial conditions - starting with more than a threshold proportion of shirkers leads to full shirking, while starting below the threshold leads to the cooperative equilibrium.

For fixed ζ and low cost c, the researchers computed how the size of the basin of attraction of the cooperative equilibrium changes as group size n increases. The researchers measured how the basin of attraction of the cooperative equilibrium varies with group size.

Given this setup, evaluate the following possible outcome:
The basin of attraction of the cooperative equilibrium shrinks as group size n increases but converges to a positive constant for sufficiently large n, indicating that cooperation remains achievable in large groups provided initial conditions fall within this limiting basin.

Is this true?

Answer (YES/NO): NO